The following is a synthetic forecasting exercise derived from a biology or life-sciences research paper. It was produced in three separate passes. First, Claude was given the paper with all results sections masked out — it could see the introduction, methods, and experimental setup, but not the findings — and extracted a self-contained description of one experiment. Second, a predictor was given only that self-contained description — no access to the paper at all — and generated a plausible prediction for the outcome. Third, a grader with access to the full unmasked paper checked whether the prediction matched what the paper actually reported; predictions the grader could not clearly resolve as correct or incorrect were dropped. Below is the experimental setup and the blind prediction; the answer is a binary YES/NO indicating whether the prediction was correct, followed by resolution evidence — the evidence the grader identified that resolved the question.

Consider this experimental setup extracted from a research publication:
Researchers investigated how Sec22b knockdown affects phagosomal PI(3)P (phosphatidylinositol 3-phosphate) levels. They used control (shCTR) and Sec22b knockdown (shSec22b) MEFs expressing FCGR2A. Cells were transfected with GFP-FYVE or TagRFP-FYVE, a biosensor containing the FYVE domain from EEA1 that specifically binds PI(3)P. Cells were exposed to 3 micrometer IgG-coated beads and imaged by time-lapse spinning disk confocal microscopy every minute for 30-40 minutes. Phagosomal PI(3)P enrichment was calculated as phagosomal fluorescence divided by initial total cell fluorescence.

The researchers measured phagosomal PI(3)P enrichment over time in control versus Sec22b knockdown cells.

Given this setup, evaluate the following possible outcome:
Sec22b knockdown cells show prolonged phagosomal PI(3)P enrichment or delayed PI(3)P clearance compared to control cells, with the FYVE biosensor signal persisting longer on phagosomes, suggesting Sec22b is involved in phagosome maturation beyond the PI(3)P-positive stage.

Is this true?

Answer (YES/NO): NO